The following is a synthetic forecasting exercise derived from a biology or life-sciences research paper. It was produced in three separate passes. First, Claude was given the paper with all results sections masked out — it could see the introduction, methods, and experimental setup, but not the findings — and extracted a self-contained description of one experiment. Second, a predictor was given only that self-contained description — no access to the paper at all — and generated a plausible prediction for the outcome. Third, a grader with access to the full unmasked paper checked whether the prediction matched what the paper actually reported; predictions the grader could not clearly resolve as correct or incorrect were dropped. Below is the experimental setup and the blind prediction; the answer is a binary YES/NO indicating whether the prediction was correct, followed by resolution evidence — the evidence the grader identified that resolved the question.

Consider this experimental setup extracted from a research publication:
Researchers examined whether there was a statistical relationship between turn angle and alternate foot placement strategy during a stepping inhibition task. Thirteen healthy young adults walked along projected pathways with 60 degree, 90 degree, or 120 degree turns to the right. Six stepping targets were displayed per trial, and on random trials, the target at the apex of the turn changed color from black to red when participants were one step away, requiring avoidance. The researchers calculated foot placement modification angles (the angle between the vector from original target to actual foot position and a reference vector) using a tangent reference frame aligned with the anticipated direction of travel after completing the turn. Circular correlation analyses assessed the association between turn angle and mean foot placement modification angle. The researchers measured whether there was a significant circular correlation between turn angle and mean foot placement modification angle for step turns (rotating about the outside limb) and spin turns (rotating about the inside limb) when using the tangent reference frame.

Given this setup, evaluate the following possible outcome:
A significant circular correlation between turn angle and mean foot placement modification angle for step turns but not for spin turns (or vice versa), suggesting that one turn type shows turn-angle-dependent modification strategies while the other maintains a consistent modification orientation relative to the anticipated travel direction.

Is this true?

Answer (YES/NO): YES